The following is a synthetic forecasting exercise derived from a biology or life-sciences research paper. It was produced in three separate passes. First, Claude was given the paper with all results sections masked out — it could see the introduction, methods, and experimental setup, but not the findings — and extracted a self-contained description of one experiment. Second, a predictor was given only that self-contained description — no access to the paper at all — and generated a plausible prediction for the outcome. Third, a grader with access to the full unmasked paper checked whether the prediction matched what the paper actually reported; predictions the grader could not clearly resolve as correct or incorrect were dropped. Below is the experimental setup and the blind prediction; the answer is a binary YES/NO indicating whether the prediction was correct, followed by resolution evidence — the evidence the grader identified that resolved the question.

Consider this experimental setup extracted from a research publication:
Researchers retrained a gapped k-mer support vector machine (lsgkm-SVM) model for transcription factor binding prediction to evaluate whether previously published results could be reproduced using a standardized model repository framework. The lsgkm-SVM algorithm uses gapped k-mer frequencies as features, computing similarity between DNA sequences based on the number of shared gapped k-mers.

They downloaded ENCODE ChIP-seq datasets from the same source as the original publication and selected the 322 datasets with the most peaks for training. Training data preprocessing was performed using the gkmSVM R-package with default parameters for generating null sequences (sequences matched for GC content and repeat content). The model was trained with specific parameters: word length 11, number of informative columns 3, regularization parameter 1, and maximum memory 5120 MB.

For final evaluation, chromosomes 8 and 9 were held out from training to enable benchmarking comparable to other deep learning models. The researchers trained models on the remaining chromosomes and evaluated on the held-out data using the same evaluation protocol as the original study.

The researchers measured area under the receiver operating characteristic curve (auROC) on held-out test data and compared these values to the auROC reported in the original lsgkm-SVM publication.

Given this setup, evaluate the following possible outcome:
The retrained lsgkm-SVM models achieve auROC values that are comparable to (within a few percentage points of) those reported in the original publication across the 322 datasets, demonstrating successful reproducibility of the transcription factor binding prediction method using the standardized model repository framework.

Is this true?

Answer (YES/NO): YES